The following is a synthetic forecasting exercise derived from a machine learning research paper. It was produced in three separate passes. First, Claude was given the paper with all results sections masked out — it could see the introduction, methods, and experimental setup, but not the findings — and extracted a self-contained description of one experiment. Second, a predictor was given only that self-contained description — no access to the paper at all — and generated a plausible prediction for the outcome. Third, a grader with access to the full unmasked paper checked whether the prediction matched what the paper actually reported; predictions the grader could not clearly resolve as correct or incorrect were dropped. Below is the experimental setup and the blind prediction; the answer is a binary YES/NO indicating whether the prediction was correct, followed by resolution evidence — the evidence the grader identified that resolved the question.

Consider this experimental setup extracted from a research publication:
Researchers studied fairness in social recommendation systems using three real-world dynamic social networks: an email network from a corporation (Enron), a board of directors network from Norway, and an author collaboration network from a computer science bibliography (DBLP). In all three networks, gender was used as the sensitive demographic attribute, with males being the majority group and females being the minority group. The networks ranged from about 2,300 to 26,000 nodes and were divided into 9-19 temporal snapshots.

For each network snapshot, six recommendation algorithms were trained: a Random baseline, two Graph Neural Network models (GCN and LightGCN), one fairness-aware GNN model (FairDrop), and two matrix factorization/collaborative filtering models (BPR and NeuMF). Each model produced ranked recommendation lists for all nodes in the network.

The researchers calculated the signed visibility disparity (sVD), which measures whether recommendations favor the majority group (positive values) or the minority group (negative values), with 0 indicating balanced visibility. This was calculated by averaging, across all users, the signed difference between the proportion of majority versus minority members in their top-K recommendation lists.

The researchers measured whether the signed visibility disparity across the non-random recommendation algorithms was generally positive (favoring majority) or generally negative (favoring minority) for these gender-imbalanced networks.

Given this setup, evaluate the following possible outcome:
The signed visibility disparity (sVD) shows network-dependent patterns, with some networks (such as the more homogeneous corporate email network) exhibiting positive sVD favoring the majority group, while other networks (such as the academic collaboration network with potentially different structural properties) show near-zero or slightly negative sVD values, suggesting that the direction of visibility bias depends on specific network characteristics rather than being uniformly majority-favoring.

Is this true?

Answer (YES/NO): NO